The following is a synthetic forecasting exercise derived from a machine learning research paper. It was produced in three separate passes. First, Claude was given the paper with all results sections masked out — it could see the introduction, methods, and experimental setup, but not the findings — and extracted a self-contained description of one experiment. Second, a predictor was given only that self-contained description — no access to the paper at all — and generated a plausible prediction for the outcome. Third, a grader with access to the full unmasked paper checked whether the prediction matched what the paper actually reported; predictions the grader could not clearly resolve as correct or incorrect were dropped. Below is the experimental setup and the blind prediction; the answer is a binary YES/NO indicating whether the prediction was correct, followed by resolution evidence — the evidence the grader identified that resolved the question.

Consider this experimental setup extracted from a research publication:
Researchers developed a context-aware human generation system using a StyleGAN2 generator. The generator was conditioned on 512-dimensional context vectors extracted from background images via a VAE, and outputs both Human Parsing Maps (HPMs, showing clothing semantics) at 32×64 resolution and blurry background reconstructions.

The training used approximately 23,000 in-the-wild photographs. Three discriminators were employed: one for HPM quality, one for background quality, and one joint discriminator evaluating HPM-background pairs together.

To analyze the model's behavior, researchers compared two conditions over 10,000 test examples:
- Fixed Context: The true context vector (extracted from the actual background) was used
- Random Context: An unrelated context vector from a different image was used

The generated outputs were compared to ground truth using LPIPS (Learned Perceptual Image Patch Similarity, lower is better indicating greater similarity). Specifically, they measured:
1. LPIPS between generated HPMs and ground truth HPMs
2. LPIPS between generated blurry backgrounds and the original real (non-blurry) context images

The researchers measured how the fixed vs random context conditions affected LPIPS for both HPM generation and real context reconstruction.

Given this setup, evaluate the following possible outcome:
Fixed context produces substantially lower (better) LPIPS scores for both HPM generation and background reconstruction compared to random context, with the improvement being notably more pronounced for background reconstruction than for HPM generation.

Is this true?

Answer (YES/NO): NO